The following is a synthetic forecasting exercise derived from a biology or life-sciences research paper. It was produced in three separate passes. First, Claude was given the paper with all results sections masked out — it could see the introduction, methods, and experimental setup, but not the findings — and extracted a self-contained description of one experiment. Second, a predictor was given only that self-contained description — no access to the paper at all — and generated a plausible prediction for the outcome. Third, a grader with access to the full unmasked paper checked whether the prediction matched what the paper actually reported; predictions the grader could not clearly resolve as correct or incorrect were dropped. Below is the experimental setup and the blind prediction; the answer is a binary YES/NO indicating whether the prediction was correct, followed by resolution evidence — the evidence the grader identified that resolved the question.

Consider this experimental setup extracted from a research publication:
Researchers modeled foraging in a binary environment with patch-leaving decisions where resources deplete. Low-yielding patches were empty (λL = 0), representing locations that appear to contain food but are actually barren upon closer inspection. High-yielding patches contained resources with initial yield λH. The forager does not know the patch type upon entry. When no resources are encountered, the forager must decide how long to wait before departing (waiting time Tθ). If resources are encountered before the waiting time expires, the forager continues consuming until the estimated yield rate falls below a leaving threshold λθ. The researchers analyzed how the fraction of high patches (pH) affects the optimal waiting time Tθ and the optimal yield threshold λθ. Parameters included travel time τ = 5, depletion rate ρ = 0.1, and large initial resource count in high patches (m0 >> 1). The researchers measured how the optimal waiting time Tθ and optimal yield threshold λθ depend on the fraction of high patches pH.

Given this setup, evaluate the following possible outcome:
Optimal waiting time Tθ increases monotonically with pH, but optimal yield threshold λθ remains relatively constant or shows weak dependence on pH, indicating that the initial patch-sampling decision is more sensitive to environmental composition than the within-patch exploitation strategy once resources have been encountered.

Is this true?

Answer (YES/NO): NO